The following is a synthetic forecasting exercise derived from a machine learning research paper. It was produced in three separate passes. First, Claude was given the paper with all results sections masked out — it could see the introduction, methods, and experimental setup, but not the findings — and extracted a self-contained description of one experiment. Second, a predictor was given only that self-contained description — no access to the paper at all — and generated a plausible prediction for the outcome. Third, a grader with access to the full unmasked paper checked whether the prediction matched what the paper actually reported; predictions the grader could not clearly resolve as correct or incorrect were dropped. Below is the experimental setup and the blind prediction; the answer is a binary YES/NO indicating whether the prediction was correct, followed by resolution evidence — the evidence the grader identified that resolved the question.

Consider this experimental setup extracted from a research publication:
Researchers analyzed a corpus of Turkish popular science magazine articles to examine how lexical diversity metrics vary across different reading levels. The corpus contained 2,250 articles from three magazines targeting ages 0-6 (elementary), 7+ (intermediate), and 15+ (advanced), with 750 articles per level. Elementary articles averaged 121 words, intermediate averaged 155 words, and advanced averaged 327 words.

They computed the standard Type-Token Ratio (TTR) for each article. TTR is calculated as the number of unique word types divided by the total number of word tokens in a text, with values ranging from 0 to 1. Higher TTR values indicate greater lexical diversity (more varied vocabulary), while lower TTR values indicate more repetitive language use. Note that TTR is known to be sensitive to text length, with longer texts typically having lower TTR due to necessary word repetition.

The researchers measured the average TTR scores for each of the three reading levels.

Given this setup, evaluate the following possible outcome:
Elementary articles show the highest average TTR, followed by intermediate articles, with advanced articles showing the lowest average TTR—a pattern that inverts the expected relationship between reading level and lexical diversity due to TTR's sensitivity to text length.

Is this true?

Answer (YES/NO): NO